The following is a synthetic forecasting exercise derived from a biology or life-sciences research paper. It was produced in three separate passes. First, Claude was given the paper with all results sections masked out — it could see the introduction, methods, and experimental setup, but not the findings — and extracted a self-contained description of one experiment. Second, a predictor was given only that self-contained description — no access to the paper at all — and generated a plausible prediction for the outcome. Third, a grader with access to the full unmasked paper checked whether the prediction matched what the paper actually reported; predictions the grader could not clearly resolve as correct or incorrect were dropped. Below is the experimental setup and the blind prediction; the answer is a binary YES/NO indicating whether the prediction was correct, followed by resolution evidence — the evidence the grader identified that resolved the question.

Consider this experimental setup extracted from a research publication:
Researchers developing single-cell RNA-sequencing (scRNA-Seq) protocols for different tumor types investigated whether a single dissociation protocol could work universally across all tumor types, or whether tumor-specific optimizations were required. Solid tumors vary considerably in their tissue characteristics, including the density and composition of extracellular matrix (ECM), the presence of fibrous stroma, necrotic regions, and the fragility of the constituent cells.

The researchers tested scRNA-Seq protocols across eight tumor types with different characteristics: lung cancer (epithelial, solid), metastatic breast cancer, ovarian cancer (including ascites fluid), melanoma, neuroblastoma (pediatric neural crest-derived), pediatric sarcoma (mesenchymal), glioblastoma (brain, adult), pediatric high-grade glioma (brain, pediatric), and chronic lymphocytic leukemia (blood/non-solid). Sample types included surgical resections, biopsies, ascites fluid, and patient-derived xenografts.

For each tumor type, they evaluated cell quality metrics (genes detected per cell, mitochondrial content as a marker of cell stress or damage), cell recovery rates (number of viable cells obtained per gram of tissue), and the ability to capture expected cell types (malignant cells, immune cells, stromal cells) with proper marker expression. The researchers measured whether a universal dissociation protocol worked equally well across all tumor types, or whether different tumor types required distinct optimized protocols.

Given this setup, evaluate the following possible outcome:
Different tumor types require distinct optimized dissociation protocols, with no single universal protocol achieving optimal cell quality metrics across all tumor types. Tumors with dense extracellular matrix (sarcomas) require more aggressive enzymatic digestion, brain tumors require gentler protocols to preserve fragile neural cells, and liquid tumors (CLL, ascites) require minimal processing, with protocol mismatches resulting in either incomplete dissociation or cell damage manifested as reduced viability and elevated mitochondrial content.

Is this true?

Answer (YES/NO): YES